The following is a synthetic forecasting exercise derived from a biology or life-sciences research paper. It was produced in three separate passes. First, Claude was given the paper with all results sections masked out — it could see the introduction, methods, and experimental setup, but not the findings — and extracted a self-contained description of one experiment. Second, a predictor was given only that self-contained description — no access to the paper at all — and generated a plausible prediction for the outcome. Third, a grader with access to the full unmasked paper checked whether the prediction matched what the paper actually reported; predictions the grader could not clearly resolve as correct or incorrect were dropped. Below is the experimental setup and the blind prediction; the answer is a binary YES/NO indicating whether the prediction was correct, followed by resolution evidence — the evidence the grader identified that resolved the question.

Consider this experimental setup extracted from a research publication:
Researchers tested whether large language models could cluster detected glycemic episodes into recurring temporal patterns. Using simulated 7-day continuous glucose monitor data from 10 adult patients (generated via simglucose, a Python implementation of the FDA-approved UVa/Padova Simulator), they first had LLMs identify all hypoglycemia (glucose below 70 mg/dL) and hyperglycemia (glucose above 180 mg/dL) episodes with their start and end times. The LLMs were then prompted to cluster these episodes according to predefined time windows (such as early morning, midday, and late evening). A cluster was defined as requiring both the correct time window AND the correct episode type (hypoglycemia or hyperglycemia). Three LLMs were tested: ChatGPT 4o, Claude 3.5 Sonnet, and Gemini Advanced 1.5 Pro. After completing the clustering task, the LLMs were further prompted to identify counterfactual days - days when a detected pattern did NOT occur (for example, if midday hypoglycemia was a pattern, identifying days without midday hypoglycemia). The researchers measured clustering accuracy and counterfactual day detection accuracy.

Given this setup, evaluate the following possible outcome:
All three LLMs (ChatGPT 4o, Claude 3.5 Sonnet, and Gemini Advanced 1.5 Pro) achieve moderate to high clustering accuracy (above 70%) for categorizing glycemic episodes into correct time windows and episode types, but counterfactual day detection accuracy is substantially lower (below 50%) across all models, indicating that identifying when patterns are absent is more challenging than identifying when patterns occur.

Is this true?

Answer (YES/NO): NO